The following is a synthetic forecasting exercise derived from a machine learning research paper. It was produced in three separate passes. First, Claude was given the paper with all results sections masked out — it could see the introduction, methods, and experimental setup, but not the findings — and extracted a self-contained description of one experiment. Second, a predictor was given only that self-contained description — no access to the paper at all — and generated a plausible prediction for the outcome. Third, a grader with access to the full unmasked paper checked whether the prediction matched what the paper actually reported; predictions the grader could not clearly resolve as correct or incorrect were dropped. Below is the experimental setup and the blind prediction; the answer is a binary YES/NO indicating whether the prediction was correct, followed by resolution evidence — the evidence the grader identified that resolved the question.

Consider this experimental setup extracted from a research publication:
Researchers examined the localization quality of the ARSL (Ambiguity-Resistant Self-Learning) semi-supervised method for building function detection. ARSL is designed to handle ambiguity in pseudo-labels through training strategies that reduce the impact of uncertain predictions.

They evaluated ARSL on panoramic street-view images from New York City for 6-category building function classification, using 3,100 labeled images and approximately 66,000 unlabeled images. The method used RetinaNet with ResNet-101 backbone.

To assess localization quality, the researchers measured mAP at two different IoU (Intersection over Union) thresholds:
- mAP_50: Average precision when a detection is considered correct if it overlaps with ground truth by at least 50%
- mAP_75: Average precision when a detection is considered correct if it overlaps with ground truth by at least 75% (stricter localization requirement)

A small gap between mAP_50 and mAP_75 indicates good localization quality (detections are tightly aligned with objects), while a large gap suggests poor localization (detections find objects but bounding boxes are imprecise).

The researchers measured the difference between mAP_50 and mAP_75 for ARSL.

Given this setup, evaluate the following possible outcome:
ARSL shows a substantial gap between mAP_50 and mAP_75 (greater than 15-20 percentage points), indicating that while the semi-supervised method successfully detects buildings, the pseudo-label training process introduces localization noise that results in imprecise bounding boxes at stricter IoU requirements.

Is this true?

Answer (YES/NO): YES